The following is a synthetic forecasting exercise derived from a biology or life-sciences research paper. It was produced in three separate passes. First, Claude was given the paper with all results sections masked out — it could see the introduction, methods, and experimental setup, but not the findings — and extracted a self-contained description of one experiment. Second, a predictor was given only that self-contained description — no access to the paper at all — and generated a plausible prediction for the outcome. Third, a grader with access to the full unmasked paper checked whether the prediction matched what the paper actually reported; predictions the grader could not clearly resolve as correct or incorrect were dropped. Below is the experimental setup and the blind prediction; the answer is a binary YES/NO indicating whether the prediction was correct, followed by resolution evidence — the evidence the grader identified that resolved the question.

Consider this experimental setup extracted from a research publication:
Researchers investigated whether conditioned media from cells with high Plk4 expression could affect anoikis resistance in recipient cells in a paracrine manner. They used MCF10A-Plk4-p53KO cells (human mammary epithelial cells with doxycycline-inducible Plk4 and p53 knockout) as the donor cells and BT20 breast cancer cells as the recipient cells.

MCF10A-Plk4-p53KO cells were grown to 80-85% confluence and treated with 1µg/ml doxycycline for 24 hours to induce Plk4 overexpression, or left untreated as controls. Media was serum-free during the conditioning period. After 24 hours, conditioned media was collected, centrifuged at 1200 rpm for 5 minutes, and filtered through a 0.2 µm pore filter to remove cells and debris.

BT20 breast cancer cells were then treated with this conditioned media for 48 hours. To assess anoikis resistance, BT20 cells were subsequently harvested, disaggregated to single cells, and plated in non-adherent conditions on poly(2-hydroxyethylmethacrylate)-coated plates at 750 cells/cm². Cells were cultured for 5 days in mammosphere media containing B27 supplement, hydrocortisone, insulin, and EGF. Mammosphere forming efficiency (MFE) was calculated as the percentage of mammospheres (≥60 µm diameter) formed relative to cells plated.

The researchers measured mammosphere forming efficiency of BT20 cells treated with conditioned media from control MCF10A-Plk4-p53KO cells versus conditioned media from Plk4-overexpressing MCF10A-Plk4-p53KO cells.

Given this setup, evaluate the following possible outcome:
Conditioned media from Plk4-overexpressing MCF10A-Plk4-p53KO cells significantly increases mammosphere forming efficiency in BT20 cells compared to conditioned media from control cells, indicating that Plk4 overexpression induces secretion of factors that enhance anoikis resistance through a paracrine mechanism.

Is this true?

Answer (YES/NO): YES